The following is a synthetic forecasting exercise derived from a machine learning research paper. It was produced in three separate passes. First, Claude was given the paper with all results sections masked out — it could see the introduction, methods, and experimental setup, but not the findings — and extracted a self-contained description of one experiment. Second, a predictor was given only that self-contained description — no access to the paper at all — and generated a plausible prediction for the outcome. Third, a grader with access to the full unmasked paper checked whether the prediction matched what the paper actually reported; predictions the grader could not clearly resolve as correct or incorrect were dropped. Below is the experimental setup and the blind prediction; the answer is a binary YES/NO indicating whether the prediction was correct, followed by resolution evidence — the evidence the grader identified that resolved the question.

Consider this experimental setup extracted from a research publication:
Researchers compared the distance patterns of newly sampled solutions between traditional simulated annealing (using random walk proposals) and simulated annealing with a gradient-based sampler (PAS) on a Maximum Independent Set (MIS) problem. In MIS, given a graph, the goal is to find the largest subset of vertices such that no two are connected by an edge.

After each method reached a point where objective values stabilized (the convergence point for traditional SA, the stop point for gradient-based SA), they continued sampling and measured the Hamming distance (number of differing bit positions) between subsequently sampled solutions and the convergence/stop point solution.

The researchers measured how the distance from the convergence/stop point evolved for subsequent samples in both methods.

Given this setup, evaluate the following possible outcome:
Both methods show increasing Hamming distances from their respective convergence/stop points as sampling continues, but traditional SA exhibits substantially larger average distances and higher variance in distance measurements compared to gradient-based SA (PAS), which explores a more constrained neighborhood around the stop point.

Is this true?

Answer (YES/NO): NO